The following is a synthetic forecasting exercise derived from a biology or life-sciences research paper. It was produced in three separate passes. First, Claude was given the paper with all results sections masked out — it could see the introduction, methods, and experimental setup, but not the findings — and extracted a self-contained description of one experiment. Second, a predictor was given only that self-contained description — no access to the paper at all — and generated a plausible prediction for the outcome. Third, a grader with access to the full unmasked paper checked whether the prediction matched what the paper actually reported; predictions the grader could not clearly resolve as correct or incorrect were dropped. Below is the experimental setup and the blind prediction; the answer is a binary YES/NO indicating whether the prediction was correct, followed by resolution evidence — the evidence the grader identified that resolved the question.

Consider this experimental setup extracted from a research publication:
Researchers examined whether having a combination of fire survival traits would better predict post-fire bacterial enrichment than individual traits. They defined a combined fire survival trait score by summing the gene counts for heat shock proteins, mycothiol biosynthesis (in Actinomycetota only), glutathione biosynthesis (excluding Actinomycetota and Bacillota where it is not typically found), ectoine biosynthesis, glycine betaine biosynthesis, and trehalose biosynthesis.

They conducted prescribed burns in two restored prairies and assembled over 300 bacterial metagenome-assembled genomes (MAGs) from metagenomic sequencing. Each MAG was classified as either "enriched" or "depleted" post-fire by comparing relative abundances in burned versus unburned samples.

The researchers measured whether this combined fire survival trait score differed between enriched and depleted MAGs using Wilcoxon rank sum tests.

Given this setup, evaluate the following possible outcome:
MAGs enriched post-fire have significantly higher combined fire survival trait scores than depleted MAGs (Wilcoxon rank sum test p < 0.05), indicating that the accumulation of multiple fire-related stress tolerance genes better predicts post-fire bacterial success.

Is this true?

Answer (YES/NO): NO